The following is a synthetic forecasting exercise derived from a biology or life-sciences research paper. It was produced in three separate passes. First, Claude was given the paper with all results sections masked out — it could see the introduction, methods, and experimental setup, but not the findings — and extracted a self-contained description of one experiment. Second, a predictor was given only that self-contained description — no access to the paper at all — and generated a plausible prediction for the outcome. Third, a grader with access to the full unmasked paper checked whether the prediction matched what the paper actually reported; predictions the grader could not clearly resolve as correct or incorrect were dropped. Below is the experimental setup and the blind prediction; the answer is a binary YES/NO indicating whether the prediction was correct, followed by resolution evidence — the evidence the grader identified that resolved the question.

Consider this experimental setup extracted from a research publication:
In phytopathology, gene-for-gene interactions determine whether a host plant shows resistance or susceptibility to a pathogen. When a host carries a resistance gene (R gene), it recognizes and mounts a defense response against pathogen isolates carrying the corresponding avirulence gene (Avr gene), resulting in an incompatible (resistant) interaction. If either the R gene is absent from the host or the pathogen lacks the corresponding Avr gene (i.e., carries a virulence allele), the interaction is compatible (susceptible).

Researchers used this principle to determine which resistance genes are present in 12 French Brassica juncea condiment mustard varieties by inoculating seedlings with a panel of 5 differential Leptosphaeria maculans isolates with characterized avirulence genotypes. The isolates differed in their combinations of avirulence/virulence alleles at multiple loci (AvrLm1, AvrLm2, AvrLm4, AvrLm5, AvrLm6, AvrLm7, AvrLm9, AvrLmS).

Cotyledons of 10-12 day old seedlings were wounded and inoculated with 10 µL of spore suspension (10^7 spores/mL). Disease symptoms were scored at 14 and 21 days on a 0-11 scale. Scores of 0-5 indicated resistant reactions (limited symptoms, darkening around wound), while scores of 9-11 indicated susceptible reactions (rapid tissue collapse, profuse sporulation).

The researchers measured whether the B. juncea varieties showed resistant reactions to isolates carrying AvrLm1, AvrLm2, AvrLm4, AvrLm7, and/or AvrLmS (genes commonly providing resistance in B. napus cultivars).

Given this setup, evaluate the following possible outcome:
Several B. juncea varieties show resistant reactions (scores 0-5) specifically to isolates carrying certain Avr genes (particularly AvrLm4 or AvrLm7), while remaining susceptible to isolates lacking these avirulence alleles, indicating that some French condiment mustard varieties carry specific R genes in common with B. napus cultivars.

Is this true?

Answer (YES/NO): NO